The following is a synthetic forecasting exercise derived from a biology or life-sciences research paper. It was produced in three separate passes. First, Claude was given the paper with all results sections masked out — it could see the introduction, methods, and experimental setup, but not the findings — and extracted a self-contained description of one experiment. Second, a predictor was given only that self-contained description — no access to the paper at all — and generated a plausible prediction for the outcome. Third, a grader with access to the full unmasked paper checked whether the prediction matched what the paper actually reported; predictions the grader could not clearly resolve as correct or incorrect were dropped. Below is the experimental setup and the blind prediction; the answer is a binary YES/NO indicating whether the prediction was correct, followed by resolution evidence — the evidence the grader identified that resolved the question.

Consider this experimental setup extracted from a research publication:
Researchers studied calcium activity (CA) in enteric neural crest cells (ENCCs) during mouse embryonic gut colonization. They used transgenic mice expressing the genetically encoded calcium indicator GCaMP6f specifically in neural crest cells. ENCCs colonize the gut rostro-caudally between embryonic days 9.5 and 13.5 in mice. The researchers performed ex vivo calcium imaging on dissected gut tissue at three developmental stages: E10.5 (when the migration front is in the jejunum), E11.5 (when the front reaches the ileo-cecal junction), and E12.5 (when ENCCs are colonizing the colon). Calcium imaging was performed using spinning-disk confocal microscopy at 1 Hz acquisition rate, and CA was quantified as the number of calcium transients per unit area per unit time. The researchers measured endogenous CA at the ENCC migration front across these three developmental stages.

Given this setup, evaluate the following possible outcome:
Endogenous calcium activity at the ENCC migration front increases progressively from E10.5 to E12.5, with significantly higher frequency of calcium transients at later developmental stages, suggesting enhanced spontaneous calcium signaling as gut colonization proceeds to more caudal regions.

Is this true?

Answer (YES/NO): NO